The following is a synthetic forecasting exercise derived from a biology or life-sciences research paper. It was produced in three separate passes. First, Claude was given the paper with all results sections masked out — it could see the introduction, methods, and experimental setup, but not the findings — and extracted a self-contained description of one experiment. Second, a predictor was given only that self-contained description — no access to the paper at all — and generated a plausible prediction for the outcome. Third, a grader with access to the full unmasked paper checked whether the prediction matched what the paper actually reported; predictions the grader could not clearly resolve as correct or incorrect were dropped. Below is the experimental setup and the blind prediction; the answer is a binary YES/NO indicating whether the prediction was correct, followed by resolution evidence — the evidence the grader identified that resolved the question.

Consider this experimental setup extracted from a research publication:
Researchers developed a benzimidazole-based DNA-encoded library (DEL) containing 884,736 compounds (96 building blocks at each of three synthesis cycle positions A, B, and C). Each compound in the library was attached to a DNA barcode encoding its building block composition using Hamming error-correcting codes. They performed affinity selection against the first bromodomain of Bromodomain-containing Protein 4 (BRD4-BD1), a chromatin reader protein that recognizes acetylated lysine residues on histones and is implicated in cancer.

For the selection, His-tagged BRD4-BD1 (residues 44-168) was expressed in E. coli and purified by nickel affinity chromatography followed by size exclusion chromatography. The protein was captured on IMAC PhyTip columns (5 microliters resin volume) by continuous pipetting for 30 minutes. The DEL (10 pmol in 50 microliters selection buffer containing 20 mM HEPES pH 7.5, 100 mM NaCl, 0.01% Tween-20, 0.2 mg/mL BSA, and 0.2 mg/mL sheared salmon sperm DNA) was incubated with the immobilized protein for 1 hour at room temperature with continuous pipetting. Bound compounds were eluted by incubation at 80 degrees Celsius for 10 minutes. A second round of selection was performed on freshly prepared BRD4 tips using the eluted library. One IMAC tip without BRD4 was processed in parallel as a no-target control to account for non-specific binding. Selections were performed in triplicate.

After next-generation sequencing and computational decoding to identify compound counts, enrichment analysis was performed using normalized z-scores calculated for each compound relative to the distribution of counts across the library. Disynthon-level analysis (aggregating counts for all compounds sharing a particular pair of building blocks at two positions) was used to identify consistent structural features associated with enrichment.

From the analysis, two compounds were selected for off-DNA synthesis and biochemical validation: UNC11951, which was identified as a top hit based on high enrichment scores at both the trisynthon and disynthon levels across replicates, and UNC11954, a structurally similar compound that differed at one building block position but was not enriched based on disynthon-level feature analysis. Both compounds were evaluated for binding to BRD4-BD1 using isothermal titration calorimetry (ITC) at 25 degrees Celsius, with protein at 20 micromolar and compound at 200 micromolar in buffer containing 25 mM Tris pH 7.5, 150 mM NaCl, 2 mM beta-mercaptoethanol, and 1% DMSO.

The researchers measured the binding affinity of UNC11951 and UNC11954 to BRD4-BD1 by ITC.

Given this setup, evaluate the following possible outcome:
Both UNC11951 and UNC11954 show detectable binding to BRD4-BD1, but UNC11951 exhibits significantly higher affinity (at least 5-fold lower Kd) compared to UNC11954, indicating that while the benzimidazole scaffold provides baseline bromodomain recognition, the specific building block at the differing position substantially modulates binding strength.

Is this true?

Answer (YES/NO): NO